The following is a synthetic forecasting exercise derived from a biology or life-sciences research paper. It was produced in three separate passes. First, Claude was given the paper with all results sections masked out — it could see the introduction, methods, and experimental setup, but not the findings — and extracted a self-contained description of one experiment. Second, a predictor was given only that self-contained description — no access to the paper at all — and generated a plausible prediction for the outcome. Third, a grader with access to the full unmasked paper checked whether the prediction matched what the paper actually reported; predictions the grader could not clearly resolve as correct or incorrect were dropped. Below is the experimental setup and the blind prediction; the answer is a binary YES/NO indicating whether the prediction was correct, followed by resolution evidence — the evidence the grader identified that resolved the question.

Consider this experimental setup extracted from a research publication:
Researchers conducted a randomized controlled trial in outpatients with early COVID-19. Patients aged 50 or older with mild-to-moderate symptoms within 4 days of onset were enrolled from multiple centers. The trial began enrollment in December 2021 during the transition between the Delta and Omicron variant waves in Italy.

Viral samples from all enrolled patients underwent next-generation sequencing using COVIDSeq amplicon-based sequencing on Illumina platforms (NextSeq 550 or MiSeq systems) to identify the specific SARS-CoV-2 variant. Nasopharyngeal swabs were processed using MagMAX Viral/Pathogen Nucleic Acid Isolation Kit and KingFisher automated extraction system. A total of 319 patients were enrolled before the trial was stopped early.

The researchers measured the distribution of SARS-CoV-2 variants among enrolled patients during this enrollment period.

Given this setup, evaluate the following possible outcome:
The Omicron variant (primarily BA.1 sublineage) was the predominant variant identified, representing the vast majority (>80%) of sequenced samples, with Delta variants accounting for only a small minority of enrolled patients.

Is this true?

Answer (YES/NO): NO